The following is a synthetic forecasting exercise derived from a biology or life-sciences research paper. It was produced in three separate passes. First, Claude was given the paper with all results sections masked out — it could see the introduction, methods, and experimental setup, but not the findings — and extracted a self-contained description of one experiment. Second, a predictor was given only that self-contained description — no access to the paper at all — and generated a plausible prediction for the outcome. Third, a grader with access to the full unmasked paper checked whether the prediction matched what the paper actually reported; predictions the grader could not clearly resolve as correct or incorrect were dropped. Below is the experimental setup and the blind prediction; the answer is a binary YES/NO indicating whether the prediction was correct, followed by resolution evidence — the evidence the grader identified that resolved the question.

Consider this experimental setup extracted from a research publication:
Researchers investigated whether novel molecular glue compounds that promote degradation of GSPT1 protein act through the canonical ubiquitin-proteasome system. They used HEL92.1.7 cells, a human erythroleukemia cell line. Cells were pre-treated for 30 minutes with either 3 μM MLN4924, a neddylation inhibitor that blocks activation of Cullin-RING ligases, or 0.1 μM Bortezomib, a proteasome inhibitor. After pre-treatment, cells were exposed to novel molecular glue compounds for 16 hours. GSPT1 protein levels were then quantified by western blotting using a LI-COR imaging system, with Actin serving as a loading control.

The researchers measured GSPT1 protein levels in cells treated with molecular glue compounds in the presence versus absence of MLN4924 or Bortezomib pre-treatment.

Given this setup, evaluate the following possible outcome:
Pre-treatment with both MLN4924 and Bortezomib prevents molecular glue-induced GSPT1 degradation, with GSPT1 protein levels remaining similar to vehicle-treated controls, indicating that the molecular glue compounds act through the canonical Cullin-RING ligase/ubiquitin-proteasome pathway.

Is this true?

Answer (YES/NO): YES